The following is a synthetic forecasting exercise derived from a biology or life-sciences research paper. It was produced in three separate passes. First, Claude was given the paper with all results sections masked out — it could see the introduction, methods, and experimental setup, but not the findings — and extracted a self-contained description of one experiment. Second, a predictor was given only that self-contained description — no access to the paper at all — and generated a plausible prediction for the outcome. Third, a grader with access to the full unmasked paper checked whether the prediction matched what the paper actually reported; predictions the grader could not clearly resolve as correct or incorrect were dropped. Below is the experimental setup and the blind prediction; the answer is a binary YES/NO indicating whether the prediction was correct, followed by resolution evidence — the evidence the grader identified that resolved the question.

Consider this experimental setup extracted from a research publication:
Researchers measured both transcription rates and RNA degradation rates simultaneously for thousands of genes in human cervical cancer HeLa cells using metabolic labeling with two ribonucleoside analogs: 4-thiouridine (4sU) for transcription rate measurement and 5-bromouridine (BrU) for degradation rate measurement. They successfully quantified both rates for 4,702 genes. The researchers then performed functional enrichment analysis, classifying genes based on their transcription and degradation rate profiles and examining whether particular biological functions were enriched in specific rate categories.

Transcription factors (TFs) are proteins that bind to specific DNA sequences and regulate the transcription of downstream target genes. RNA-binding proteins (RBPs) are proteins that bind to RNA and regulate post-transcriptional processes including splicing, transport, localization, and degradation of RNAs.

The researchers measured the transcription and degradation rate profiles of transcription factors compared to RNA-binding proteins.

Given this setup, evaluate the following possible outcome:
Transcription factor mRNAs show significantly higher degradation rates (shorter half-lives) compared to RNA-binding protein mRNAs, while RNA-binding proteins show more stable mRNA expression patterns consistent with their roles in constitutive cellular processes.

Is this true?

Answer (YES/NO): YES